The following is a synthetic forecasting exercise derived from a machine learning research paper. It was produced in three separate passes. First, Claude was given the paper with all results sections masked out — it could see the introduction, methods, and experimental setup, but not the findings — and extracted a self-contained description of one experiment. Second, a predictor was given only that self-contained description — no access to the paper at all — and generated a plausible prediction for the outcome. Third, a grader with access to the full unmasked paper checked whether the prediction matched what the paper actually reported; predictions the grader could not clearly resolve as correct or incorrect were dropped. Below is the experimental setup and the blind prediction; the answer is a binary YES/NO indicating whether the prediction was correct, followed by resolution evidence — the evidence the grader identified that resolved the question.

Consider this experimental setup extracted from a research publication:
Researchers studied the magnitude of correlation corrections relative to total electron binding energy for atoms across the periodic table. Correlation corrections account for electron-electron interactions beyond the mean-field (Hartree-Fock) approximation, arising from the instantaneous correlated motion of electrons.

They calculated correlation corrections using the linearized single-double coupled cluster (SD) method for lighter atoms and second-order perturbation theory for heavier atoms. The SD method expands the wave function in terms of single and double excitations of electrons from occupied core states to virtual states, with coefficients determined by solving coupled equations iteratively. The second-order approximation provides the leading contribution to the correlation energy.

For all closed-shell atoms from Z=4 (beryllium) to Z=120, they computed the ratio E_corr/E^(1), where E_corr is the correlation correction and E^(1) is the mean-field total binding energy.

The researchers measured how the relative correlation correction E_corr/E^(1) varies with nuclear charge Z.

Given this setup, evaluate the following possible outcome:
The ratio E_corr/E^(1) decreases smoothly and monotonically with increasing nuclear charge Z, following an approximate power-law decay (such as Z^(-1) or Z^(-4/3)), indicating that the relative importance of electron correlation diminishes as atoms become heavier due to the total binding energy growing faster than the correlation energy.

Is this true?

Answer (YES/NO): YES